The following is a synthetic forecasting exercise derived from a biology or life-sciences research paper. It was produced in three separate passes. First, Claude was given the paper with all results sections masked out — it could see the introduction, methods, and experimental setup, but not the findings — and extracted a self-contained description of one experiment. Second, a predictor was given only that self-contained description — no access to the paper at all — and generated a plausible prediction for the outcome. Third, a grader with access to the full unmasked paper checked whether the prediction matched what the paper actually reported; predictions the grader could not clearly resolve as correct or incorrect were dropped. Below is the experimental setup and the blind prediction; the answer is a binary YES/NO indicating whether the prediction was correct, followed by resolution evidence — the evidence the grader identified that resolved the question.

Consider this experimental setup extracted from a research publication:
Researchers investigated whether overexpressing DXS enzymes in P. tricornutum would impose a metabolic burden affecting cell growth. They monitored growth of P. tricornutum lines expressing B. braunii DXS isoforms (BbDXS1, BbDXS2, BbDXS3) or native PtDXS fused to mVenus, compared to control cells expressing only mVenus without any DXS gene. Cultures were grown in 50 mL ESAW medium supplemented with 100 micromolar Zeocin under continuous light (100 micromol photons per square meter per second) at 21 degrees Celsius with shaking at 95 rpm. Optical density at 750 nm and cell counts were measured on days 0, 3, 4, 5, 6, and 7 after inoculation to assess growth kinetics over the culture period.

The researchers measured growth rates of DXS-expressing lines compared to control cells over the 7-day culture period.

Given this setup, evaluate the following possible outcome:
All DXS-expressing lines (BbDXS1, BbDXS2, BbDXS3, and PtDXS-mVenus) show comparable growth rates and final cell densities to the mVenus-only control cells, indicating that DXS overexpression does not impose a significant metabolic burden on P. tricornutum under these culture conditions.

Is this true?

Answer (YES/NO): YES